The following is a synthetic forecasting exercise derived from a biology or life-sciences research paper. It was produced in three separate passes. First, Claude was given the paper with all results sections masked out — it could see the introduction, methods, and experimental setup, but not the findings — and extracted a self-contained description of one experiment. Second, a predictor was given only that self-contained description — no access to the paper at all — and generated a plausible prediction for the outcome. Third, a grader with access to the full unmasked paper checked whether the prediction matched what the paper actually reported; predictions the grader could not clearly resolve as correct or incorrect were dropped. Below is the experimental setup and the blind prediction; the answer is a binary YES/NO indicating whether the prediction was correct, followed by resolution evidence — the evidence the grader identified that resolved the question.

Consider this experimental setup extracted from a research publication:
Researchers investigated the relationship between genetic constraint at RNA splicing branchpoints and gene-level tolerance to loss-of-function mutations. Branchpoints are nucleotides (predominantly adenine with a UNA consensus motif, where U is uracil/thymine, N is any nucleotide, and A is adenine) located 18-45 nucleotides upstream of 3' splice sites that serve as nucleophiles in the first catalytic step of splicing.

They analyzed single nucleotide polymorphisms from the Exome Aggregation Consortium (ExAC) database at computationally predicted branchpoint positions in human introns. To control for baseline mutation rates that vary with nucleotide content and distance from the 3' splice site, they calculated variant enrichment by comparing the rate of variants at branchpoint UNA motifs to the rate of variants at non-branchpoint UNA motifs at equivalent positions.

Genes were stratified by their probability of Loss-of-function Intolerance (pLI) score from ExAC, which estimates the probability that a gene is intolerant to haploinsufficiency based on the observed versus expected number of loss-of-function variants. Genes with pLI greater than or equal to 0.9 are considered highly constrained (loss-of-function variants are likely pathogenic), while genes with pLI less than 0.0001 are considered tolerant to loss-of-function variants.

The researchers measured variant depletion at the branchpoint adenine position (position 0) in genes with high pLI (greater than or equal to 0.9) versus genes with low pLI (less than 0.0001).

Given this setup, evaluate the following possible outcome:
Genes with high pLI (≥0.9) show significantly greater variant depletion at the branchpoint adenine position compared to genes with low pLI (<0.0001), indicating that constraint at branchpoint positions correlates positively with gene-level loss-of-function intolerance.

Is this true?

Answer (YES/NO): YES